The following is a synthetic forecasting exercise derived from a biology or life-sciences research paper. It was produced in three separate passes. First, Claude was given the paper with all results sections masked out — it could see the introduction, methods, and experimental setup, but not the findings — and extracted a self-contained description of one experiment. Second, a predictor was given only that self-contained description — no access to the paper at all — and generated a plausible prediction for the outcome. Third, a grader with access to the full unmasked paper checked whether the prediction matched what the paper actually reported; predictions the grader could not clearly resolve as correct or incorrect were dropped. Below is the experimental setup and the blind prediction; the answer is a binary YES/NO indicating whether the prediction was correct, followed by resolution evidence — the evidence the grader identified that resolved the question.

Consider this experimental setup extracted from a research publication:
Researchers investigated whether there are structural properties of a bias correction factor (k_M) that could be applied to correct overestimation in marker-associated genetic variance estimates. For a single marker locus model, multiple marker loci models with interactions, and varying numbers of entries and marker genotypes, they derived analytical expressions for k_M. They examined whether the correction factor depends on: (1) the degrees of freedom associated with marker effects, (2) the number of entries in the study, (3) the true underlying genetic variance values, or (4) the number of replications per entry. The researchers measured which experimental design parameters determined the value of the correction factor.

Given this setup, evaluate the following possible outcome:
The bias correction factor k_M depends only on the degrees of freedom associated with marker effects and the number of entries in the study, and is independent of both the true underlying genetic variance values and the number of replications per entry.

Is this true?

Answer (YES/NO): NO